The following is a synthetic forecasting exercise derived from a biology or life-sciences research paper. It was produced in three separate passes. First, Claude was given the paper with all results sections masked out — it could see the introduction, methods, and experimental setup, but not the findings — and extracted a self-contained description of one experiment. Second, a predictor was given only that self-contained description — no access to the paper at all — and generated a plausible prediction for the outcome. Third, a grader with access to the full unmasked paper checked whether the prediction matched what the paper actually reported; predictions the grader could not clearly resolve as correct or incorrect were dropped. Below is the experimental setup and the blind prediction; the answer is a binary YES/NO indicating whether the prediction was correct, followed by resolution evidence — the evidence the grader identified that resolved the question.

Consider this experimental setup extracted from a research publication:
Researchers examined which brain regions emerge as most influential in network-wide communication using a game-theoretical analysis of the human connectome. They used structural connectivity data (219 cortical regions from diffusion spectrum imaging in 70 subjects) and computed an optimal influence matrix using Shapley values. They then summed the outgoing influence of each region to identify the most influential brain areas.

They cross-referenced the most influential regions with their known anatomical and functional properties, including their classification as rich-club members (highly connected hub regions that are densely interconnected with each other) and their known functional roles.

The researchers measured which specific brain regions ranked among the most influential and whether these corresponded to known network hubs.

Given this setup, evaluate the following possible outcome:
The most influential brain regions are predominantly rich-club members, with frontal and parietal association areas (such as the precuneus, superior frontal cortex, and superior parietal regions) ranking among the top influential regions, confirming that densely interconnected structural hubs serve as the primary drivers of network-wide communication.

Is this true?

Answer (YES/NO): NO